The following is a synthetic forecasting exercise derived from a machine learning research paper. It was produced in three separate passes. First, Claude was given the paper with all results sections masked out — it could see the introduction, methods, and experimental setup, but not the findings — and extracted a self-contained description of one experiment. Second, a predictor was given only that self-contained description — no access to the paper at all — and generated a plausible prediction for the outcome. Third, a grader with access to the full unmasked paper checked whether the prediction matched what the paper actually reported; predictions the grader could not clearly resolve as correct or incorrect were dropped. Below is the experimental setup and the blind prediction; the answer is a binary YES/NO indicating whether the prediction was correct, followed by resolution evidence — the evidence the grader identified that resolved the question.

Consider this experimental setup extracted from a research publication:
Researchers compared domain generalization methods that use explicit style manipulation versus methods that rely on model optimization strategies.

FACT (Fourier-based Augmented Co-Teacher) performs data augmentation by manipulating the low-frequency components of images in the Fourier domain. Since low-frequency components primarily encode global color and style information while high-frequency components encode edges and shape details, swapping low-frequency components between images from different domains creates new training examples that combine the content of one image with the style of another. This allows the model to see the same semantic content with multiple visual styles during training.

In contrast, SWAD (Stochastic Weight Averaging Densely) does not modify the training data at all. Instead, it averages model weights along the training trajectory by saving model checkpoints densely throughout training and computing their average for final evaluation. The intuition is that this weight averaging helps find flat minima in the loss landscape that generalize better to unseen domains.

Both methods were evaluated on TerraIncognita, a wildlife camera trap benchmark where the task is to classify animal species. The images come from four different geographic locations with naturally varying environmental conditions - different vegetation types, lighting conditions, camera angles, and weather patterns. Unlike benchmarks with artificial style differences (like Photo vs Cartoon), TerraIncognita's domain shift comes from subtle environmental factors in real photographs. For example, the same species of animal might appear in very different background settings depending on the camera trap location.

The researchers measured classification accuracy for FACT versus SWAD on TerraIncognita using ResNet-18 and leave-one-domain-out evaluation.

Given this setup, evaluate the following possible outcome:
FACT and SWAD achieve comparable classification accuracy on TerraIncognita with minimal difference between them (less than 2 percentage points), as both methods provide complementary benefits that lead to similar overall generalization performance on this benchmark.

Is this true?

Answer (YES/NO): YES